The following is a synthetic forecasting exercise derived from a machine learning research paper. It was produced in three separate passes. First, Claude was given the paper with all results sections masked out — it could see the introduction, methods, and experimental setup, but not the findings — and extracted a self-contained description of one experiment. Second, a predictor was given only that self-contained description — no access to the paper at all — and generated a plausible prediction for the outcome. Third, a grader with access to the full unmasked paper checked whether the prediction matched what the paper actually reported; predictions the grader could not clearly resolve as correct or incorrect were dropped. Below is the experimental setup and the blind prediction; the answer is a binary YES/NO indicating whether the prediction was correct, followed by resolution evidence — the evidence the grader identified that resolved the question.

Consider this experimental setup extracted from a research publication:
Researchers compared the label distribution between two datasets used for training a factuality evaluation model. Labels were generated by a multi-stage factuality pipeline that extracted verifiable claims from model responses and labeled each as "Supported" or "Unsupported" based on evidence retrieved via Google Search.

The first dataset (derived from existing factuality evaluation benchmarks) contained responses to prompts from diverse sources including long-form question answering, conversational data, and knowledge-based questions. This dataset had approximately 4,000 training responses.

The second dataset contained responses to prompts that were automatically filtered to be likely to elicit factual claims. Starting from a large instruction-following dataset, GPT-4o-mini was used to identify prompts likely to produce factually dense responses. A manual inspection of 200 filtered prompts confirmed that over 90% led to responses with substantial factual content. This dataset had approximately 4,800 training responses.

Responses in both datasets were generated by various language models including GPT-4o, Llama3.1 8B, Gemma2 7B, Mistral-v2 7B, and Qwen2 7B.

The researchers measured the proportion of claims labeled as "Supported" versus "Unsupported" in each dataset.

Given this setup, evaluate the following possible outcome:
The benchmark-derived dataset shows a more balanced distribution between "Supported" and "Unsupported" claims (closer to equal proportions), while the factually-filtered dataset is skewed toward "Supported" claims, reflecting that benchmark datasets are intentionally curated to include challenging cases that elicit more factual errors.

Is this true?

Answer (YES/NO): NO